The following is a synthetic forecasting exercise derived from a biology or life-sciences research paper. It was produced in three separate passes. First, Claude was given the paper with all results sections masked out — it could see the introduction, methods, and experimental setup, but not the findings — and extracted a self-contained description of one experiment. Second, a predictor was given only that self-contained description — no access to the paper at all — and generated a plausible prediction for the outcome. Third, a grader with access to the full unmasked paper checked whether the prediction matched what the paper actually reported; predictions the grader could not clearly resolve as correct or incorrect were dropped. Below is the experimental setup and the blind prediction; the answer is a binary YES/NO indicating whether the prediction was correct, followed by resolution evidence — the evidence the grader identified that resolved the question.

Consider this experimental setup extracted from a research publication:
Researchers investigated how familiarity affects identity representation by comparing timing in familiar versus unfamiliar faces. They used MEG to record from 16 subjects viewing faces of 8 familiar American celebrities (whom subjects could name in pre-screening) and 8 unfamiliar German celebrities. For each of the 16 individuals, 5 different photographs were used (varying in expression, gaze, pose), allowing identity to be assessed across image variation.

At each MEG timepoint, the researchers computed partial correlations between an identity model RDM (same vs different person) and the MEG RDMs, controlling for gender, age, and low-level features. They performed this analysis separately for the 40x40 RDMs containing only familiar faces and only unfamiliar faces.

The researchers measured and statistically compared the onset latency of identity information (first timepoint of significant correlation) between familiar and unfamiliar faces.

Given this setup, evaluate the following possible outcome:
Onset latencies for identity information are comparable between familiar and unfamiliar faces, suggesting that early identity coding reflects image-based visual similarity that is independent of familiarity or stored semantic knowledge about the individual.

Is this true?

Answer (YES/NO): NO